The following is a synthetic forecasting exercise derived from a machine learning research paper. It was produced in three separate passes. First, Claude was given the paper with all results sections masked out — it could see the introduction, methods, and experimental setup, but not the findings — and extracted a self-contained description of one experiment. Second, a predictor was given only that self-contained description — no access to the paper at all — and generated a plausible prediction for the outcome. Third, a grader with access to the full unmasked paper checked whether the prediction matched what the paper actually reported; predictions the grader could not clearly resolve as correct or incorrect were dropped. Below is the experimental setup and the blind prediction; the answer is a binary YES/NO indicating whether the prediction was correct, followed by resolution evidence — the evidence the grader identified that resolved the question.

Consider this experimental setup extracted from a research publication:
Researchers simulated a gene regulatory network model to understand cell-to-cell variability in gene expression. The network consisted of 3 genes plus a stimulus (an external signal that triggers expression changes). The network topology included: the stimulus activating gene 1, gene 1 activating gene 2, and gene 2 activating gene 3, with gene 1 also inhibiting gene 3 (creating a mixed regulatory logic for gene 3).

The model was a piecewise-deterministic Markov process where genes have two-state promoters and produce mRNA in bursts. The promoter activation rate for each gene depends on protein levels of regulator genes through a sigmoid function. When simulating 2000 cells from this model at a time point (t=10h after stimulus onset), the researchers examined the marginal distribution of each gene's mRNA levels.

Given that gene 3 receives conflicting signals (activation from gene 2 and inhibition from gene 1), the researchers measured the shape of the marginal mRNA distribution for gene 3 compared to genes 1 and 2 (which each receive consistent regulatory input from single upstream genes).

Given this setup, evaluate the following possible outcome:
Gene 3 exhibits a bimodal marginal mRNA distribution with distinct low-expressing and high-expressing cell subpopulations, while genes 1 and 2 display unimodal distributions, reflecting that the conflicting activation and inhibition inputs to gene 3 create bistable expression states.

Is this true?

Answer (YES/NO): YES